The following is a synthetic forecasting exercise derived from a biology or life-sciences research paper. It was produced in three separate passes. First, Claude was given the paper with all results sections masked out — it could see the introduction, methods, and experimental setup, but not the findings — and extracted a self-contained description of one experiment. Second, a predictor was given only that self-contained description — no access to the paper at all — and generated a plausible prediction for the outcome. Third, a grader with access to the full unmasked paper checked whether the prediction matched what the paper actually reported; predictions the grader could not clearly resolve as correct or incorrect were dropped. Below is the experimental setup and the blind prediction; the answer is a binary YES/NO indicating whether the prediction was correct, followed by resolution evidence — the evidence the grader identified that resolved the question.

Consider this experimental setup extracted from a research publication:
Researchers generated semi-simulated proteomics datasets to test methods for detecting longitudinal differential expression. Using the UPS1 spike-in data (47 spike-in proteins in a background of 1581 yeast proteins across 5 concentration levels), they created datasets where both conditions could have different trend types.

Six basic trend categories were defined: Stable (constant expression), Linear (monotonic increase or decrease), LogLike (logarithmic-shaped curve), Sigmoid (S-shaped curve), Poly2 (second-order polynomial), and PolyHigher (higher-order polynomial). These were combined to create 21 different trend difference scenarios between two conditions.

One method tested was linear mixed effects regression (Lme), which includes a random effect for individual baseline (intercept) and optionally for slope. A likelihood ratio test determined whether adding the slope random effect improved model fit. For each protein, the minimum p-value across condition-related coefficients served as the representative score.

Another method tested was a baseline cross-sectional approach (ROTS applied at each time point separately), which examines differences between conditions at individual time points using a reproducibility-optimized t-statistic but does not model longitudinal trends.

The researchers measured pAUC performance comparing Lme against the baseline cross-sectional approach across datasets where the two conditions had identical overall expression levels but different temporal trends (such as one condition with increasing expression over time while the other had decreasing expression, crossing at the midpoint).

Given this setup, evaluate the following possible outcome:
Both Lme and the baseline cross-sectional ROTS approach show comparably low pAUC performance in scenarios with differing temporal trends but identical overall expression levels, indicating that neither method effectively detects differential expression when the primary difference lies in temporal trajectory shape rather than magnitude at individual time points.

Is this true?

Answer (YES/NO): NO